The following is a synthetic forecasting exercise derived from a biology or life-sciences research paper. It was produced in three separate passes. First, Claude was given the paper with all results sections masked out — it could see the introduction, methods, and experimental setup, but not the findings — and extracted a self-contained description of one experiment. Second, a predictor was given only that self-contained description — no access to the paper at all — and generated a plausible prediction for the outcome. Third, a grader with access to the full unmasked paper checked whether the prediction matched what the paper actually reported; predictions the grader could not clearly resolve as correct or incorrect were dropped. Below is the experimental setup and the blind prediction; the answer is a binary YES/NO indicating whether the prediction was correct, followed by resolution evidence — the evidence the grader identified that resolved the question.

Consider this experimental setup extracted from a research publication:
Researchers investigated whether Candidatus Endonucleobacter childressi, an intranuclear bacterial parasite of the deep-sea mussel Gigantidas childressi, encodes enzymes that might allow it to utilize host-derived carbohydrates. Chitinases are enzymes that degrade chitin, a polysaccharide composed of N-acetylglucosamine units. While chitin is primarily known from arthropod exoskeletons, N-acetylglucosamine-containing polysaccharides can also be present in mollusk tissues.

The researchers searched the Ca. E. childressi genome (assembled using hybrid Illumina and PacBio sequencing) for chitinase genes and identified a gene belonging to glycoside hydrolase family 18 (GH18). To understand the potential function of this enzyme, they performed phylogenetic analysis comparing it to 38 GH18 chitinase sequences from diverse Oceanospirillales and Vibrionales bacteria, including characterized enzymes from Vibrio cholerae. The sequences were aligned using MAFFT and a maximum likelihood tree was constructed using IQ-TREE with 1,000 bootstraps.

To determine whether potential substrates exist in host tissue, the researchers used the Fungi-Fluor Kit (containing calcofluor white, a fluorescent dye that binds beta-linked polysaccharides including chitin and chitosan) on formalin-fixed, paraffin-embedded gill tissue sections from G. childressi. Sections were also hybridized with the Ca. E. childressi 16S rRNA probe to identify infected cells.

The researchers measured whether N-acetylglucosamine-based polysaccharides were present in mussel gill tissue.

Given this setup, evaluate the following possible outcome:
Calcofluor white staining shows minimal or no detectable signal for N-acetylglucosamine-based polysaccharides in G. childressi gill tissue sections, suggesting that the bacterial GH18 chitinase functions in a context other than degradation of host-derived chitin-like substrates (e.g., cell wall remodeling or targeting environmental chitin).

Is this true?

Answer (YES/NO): NO